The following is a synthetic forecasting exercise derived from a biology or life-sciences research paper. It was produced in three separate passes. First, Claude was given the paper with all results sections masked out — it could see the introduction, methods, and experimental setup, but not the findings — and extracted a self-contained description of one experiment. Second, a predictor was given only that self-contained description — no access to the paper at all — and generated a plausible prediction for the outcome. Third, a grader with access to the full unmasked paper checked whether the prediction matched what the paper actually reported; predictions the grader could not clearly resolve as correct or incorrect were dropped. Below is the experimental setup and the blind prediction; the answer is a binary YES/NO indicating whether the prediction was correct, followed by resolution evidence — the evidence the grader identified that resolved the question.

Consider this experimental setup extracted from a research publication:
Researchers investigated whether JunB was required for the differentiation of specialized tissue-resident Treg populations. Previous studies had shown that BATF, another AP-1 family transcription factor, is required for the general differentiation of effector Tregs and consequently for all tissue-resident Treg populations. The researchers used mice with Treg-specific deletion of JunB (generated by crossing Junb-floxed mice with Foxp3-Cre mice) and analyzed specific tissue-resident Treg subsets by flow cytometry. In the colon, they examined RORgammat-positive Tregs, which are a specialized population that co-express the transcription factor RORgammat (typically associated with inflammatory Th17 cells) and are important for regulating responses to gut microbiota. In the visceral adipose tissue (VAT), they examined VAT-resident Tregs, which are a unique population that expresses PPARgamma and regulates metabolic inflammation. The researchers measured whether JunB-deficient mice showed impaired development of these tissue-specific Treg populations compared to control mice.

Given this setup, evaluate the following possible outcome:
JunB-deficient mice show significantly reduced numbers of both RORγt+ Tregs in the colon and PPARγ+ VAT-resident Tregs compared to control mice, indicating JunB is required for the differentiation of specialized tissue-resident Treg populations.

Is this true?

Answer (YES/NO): NO